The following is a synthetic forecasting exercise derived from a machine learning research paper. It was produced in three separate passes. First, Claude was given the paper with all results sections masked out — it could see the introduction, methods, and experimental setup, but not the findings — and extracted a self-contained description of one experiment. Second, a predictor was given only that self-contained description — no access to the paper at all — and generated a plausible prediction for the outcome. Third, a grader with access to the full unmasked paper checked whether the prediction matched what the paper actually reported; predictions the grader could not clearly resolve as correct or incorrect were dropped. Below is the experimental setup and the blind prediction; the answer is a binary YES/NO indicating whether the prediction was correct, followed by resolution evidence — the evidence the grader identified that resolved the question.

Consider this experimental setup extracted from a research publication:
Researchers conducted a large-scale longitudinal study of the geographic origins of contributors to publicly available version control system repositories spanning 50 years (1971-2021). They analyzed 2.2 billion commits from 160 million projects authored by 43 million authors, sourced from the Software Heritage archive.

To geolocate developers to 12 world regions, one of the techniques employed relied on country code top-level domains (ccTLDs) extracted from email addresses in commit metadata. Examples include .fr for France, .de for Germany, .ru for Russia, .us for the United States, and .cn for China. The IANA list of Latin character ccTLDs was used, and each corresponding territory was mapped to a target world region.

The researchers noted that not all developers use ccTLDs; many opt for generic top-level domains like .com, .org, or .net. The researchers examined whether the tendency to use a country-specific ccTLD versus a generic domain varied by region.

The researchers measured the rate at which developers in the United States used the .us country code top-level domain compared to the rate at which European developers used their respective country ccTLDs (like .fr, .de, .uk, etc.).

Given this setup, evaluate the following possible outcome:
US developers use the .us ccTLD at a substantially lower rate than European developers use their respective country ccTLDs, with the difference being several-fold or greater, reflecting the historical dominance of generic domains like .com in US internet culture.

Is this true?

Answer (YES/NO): YES